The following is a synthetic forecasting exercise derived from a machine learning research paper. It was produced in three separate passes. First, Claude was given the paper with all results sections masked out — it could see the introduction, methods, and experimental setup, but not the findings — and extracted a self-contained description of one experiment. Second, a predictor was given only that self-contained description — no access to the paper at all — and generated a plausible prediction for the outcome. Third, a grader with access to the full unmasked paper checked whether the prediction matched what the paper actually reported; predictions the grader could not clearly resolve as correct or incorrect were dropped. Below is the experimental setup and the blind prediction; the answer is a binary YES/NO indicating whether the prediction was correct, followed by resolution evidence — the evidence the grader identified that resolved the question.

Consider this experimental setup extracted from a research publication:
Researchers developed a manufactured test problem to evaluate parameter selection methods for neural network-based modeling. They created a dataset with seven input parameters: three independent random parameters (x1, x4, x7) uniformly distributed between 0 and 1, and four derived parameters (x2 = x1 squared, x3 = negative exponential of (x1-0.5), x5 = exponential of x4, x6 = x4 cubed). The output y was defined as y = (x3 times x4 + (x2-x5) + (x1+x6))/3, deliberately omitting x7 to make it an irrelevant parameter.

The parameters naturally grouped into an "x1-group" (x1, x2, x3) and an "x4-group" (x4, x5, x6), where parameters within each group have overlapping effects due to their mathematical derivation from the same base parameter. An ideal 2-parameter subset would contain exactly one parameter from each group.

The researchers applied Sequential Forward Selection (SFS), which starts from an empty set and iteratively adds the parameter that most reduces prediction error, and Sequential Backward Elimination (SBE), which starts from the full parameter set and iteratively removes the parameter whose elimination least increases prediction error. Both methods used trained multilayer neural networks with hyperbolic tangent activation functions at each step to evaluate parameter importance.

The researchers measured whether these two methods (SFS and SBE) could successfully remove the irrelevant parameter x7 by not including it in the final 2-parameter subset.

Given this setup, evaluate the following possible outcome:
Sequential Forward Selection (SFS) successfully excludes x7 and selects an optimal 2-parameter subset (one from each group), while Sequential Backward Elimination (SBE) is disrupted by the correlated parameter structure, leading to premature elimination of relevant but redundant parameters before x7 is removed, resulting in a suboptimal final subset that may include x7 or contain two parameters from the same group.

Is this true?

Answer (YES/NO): NO